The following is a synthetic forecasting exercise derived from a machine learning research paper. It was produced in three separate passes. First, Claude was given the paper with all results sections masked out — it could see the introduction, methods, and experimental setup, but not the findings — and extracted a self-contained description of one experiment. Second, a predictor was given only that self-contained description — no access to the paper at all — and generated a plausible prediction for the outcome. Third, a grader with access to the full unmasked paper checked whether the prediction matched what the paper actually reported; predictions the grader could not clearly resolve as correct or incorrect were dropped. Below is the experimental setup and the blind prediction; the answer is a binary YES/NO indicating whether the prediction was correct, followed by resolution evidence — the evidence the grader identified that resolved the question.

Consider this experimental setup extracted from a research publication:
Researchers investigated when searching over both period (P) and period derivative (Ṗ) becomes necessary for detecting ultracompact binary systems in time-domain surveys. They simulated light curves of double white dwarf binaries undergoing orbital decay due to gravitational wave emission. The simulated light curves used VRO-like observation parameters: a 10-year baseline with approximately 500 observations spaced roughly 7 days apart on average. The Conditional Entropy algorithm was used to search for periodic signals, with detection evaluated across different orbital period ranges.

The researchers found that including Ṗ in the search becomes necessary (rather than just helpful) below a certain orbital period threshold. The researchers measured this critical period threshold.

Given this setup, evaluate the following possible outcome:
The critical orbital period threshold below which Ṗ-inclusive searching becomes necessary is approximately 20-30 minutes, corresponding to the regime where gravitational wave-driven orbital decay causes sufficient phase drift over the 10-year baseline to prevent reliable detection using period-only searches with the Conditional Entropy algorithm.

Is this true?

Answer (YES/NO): NO